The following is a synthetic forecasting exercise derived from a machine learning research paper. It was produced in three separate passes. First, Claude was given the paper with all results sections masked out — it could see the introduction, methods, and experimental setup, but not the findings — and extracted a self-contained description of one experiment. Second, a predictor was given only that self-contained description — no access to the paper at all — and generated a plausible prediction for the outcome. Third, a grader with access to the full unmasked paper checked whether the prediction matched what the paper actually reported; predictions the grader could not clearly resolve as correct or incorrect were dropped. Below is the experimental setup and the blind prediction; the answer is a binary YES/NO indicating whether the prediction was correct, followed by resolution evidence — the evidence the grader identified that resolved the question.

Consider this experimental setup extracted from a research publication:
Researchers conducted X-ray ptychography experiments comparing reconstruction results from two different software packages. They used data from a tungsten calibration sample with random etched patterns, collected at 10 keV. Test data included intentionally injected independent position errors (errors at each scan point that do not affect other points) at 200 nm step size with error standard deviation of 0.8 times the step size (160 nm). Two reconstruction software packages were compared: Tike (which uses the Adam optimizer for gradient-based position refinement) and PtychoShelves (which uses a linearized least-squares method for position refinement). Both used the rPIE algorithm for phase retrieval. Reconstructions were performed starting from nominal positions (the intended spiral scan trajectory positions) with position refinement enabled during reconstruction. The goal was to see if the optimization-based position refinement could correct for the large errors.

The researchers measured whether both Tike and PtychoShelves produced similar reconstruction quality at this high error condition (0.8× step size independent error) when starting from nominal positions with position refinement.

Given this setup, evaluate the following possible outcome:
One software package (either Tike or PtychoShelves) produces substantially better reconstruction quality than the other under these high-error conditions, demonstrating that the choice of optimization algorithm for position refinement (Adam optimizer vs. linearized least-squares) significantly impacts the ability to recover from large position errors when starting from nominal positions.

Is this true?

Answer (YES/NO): YES